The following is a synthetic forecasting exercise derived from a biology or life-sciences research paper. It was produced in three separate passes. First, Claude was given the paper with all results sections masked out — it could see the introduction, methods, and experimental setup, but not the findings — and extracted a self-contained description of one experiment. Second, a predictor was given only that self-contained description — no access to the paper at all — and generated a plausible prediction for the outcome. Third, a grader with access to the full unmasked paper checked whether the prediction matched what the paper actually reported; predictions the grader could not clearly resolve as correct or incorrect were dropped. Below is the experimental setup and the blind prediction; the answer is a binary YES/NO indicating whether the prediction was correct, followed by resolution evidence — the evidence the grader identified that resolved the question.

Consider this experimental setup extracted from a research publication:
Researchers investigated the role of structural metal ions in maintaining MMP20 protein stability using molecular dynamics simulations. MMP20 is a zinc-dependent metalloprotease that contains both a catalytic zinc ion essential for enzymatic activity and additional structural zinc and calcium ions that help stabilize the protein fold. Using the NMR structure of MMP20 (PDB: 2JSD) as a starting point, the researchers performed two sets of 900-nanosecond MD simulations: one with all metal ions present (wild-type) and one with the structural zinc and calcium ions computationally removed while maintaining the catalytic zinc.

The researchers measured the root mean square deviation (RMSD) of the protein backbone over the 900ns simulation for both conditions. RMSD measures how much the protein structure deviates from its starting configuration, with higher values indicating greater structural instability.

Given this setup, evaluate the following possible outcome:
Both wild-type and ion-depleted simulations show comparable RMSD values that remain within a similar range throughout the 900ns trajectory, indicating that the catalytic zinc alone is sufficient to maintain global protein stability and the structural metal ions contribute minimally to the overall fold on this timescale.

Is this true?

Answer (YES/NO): NO